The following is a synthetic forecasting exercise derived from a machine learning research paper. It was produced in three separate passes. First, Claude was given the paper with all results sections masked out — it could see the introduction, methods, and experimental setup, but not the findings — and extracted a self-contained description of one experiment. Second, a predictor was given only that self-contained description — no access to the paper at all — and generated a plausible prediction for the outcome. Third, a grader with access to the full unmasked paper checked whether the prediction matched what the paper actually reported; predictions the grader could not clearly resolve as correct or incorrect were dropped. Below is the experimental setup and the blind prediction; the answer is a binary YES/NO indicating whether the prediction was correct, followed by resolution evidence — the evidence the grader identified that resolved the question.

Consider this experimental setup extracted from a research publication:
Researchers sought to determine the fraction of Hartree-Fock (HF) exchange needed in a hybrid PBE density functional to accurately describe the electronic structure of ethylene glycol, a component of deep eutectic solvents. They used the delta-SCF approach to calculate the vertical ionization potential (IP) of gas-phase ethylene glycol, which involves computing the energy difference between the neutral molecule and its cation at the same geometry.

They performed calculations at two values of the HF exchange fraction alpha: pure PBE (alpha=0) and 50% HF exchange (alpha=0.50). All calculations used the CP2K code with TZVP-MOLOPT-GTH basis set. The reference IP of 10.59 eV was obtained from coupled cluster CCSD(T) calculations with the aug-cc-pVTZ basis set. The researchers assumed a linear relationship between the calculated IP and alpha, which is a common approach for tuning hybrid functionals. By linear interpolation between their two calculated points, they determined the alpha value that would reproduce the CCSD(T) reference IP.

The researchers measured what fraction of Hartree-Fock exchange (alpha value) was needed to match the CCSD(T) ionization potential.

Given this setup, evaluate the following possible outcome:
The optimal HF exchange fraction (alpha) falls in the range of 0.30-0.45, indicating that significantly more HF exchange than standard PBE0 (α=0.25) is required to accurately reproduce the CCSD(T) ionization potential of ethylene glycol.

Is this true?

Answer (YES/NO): NO